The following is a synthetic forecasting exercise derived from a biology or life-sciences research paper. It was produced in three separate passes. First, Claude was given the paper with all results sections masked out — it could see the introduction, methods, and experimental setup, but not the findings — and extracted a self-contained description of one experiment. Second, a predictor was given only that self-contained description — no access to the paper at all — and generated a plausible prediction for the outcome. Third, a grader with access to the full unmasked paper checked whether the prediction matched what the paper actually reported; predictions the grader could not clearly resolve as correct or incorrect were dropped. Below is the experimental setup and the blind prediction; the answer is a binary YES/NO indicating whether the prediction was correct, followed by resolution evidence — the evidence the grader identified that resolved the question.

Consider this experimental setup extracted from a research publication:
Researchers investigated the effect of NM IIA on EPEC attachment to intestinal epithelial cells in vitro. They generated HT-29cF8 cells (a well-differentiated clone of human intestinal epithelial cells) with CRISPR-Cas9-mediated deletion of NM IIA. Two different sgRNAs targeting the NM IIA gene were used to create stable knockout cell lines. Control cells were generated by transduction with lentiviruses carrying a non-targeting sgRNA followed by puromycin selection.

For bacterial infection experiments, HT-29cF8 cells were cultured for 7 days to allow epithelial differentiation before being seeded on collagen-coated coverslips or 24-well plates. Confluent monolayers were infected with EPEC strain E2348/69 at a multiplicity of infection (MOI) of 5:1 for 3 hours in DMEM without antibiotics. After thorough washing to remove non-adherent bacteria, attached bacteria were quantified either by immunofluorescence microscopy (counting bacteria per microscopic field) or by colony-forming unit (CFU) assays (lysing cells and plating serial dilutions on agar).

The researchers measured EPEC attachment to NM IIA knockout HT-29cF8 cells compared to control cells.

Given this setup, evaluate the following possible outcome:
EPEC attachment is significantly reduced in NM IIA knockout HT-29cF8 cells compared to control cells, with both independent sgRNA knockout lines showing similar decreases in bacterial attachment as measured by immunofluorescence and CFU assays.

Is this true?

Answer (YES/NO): NO